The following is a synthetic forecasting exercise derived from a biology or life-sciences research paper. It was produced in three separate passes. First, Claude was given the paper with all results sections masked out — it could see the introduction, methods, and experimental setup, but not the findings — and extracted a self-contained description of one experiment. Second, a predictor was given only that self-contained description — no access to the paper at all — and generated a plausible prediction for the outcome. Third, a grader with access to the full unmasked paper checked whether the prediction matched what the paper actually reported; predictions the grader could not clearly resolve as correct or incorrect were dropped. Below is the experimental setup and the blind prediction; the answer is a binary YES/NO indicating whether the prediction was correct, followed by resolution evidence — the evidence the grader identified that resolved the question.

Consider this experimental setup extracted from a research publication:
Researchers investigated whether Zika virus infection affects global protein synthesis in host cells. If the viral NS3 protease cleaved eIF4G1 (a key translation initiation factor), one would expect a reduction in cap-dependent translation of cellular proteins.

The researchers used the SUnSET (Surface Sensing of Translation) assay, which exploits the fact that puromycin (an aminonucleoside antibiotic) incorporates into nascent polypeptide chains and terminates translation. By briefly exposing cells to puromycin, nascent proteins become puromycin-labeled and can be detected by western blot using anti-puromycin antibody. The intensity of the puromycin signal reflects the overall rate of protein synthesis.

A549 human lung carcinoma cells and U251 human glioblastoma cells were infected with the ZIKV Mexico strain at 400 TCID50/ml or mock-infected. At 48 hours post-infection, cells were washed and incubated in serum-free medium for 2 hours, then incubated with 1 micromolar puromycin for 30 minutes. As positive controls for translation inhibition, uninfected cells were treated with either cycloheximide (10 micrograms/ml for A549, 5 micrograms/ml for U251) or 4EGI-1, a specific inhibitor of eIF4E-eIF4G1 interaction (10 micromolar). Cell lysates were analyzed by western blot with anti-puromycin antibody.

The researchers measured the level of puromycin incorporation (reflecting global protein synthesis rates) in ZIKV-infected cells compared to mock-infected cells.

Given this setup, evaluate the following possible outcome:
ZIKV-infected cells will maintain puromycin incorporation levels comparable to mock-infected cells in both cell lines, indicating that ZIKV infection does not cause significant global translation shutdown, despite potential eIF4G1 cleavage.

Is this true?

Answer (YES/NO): YES